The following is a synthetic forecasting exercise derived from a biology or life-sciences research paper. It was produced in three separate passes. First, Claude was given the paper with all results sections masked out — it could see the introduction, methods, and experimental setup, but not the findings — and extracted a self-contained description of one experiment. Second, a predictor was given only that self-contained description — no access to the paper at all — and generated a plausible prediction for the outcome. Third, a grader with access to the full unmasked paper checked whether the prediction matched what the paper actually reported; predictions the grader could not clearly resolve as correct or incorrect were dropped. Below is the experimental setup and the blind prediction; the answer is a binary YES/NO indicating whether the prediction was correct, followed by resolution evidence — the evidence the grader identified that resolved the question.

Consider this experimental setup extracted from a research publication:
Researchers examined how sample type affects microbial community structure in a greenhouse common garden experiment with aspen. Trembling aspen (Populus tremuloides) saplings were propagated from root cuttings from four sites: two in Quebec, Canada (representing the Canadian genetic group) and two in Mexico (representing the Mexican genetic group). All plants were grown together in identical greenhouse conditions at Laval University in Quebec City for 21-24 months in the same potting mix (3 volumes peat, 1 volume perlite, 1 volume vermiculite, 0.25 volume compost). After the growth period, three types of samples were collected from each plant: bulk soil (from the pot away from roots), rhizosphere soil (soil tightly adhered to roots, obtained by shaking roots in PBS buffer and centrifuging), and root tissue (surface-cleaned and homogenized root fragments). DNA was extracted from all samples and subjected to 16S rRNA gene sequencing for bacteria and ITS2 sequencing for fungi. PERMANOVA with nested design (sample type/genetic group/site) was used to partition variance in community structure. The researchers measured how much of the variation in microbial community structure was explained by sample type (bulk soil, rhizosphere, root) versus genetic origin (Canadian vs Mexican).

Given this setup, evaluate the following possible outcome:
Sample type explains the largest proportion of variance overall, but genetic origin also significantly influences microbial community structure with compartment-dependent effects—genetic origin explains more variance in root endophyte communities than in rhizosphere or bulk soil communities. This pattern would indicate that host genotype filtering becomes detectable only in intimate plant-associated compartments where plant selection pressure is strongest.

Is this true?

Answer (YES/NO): NO